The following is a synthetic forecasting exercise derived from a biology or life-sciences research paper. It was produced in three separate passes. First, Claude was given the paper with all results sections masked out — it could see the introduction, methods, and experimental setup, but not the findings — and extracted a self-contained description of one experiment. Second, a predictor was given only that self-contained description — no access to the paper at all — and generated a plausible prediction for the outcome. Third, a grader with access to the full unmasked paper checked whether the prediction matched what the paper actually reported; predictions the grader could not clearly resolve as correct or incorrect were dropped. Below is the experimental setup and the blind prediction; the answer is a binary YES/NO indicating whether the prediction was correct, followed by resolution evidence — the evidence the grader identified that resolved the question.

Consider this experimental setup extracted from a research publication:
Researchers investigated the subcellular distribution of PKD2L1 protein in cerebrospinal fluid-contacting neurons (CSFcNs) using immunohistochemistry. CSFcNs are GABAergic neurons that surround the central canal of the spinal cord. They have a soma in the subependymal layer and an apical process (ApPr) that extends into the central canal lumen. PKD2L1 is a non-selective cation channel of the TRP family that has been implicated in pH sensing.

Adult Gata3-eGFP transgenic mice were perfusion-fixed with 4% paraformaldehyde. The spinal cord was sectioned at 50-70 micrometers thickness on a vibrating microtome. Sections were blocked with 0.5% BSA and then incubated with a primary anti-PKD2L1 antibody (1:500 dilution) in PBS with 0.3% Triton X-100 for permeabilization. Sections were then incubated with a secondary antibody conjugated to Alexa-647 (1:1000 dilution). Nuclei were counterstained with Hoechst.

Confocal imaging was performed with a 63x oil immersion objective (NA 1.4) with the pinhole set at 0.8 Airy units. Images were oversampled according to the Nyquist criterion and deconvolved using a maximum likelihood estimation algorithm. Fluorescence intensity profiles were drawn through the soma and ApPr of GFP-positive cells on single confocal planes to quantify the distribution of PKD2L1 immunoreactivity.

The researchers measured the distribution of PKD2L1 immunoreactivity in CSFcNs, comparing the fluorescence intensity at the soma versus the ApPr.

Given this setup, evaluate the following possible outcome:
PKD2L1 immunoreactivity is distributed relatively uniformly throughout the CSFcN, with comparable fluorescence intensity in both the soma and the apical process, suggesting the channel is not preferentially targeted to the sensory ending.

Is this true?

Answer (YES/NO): NO